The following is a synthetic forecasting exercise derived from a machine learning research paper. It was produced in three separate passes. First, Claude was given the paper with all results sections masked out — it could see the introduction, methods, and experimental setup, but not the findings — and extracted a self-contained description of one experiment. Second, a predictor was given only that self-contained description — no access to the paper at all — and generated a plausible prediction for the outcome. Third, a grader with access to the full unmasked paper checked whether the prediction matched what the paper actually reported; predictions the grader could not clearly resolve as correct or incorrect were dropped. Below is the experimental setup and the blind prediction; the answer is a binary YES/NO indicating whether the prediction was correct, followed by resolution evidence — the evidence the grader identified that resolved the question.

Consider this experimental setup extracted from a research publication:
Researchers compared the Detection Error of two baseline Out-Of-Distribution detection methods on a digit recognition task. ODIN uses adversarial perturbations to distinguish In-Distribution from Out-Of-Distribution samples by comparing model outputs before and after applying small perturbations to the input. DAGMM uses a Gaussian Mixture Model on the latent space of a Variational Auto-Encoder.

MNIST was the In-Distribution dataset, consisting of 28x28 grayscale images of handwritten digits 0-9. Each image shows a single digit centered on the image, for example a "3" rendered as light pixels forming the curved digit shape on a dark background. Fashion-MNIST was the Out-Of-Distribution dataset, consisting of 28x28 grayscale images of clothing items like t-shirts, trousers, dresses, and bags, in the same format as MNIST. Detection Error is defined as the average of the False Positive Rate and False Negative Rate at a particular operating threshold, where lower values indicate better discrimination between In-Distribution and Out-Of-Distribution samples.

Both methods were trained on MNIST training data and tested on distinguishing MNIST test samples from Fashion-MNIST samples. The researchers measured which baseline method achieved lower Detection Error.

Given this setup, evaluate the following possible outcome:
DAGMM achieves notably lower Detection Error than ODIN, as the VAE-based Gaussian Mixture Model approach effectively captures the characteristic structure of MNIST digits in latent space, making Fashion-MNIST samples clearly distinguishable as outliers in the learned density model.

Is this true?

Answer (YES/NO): YES